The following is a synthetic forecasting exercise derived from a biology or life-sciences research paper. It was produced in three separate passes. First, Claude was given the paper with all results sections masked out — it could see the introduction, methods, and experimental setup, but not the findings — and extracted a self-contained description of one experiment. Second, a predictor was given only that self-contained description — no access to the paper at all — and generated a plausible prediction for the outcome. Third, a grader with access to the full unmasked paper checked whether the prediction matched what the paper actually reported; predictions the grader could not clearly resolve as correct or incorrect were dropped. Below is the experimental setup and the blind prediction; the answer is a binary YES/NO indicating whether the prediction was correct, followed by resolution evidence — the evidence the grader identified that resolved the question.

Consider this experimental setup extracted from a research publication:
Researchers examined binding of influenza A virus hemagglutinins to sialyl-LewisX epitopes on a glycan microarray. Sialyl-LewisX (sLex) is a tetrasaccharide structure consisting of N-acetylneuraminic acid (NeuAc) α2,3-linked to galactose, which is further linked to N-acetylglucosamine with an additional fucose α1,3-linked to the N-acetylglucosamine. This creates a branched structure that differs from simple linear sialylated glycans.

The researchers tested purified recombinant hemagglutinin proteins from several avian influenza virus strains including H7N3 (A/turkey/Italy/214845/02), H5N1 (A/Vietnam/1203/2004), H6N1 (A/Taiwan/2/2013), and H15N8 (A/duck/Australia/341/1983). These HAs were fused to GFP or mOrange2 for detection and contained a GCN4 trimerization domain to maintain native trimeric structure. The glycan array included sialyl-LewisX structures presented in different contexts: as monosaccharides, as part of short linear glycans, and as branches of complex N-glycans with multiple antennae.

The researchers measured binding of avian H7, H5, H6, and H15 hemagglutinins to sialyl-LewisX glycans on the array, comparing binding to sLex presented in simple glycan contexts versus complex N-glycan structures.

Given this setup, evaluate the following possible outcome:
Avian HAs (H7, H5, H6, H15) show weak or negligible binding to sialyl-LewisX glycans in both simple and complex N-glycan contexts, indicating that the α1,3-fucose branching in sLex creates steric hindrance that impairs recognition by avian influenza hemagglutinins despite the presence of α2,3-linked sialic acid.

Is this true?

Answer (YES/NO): NO